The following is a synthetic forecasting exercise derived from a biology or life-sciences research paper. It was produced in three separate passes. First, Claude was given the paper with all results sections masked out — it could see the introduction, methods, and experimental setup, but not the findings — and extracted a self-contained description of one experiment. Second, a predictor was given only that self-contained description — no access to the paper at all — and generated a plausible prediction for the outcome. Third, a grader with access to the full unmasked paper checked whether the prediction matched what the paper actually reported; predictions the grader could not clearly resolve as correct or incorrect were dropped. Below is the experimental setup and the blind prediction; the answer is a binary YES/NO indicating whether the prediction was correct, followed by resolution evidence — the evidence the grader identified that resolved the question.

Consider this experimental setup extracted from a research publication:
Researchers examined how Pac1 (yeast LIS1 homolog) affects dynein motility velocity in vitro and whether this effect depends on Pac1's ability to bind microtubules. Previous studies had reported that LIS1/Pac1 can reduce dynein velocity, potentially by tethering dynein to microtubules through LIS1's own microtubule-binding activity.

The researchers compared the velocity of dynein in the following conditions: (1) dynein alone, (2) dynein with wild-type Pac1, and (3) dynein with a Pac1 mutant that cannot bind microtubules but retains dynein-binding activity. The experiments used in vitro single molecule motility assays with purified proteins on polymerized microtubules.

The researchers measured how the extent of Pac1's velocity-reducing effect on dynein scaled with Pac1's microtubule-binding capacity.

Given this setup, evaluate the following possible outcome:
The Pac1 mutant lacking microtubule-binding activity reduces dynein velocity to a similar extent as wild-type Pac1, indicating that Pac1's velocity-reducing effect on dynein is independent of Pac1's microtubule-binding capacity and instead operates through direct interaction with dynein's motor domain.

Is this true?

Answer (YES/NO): NO